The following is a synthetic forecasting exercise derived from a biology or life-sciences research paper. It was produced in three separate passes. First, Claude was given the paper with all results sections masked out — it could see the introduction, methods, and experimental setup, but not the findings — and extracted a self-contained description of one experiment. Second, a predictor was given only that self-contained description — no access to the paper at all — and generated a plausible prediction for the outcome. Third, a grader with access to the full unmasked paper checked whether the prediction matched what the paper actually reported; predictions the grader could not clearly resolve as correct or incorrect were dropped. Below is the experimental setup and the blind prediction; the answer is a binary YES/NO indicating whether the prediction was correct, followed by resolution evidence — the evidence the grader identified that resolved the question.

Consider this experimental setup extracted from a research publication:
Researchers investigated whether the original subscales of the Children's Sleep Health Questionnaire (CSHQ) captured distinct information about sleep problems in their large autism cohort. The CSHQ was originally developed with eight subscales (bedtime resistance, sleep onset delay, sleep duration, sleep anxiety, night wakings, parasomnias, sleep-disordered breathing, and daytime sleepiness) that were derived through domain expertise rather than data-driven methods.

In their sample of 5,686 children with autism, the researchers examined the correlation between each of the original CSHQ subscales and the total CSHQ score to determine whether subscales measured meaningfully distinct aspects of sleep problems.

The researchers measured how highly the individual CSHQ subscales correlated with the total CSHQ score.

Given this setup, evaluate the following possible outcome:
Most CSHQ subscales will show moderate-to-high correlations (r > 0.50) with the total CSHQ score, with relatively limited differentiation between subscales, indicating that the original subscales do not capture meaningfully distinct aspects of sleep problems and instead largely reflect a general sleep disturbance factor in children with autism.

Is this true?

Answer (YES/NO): YES